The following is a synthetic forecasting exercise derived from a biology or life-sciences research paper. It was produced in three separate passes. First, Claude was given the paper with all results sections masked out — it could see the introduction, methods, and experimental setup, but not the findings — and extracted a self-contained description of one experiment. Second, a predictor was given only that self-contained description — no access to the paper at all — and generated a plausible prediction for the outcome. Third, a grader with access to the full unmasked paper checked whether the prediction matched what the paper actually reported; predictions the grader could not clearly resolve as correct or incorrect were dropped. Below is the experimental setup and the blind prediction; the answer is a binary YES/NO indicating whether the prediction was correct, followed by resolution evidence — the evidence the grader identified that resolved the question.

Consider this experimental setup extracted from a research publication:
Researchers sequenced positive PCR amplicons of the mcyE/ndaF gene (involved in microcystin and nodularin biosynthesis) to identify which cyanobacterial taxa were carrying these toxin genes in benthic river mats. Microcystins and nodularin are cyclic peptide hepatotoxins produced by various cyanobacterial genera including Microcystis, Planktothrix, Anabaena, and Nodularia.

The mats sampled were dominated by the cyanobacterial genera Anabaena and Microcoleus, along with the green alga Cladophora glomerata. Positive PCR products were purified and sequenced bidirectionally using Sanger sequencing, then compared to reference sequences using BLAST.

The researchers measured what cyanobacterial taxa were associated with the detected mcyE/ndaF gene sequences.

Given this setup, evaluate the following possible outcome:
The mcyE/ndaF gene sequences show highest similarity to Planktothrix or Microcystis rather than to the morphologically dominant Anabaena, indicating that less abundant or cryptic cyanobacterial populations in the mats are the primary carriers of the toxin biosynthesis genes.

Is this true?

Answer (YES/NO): NO